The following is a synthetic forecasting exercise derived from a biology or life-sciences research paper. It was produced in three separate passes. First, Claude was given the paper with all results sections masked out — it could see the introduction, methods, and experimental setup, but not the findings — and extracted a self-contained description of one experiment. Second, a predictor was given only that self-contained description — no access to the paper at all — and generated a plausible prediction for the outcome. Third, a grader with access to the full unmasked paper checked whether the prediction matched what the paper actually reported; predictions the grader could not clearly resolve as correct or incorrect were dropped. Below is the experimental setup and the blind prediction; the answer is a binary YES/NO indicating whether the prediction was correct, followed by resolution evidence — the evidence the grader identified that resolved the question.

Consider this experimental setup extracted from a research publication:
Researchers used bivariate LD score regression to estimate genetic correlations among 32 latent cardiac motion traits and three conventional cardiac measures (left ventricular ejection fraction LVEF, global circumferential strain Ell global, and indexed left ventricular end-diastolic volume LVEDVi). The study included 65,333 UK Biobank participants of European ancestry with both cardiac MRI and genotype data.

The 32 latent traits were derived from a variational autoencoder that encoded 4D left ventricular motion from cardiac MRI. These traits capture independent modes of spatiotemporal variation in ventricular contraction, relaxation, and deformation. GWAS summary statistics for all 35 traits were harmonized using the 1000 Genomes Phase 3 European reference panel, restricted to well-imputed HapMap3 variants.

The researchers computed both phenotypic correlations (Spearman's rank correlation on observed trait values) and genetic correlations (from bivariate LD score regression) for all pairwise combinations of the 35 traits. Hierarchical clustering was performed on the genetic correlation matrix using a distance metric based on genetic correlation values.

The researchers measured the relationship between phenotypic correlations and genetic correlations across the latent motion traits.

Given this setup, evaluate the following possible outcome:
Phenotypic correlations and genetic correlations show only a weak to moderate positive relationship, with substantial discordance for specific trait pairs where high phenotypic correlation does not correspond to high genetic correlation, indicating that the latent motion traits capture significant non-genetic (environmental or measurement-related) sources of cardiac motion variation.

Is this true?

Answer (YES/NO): NO